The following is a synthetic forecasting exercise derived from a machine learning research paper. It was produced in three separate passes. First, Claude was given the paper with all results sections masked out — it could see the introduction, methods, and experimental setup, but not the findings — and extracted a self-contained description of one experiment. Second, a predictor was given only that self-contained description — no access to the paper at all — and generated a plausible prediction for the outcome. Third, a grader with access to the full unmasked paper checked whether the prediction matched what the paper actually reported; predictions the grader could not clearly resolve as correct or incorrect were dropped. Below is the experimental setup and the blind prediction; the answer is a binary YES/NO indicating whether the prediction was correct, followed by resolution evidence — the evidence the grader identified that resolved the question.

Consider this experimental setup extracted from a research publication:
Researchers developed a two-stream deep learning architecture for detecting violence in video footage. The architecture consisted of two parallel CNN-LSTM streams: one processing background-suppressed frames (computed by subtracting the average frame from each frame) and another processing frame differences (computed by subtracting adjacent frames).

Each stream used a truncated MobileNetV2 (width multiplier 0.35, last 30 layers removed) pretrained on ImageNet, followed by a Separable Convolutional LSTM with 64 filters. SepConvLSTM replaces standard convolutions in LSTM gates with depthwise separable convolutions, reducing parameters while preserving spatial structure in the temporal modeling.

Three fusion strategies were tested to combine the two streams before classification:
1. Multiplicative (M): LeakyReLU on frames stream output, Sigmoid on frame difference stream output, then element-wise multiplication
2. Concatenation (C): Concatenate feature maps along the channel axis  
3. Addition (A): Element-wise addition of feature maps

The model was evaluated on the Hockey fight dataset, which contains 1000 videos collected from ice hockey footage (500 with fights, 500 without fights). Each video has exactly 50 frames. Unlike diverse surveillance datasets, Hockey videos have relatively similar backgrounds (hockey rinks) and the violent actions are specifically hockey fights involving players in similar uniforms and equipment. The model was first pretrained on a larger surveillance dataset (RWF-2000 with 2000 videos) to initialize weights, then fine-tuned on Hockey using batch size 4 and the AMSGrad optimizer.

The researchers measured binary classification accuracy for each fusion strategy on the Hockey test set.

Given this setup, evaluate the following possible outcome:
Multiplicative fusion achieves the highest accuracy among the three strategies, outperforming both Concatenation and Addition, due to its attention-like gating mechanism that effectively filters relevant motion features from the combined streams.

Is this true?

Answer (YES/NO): NO